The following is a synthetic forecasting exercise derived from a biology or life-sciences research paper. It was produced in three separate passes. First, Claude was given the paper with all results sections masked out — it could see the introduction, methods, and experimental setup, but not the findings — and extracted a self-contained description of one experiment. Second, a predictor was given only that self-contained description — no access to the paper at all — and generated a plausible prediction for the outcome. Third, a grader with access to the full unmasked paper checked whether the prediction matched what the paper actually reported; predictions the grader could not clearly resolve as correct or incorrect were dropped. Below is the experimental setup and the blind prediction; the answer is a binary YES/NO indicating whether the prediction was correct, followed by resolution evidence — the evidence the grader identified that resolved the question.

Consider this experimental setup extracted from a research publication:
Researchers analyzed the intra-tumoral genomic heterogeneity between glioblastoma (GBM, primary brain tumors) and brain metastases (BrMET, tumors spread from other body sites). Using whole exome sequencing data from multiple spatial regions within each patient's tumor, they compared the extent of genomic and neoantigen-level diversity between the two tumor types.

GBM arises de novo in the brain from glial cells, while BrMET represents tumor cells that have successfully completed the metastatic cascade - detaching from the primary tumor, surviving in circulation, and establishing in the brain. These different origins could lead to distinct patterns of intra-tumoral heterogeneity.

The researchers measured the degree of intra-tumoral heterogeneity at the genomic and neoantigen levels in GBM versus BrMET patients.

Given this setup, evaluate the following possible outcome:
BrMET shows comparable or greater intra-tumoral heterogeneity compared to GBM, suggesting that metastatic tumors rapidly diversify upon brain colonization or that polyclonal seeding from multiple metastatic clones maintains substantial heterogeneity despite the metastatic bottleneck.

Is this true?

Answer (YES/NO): NO